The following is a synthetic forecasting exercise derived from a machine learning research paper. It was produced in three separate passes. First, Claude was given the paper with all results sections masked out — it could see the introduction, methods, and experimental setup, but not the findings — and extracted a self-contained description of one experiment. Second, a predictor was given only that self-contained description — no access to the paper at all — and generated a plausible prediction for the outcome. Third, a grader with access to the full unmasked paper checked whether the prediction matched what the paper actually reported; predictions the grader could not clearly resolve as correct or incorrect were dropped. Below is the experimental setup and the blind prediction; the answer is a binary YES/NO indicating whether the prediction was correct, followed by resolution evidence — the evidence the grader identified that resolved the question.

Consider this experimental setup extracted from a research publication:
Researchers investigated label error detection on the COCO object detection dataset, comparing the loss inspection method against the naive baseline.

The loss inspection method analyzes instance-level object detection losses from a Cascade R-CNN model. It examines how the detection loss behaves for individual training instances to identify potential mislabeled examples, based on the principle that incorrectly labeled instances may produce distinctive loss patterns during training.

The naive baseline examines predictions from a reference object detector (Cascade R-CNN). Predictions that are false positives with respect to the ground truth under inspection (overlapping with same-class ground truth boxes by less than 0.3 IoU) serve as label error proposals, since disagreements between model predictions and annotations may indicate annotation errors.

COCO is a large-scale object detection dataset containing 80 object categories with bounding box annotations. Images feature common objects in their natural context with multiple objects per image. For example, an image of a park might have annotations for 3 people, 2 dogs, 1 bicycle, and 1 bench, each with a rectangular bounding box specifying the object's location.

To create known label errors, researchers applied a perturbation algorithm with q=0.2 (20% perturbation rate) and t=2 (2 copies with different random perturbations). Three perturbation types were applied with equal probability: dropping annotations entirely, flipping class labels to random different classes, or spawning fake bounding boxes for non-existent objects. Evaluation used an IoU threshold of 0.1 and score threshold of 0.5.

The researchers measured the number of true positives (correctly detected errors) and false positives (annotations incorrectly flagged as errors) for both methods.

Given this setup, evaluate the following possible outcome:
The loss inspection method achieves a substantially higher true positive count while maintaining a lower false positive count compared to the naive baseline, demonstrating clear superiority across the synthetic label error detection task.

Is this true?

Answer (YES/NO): NO